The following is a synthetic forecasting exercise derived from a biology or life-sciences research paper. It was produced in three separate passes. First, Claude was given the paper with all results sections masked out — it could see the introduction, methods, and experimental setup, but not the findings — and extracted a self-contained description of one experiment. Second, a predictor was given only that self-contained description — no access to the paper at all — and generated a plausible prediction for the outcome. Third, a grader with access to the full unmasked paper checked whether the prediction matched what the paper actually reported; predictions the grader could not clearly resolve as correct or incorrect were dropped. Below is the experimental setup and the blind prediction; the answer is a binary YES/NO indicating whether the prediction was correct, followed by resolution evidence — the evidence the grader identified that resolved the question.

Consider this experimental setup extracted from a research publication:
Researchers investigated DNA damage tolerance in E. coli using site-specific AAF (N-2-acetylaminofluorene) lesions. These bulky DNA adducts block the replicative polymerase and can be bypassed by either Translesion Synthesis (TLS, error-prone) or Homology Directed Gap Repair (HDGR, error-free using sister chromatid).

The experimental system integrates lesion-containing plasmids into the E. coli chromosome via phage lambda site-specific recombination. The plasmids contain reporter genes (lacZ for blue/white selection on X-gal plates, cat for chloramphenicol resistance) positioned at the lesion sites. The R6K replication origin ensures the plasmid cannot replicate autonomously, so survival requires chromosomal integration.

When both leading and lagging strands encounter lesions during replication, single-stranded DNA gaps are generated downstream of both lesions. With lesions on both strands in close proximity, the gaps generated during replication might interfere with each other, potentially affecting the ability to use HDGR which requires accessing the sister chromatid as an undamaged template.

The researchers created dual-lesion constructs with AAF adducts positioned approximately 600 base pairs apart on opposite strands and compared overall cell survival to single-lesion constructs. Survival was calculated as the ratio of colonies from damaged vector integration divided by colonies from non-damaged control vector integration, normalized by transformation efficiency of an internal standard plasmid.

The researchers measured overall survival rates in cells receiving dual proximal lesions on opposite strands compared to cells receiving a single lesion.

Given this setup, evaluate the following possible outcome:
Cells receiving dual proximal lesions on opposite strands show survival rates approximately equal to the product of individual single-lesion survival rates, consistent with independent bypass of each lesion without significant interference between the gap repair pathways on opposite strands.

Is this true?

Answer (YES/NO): NO